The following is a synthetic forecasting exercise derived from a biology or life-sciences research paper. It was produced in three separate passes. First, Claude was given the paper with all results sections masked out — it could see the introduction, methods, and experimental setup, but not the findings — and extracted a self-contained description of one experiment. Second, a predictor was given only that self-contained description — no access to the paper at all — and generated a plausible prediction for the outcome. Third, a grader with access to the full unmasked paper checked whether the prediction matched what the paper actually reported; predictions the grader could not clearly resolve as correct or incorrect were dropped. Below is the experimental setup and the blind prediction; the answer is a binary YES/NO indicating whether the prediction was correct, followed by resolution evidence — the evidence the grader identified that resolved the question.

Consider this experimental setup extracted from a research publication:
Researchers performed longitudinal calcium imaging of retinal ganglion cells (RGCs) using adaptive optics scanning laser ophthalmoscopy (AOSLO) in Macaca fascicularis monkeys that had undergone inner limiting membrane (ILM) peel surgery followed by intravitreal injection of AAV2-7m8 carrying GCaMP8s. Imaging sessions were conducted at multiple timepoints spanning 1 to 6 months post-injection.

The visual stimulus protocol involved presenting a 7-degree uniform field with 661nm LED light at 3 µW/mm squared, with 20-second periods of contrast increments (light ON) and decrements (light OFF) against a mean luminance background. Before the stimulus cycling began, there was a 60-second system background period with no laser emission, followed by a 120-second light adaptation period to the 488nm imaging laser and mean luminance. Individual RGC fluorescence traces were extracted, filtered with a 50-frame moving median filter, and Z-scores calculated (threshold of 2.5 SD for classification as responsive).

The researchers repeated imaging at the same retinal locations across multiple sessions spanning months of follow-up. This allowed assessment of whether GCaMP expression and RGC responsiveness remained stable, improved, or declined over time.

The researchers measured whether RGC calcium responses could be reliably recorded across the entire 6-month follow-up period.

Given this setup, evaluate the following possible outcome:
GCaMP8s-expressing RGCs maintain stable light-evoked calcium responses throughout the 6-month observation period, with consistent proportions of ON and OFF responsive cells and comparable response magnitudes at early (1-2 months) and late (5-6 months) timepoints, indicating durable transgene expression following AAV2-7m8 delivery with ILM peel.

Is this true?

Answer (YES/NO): NO